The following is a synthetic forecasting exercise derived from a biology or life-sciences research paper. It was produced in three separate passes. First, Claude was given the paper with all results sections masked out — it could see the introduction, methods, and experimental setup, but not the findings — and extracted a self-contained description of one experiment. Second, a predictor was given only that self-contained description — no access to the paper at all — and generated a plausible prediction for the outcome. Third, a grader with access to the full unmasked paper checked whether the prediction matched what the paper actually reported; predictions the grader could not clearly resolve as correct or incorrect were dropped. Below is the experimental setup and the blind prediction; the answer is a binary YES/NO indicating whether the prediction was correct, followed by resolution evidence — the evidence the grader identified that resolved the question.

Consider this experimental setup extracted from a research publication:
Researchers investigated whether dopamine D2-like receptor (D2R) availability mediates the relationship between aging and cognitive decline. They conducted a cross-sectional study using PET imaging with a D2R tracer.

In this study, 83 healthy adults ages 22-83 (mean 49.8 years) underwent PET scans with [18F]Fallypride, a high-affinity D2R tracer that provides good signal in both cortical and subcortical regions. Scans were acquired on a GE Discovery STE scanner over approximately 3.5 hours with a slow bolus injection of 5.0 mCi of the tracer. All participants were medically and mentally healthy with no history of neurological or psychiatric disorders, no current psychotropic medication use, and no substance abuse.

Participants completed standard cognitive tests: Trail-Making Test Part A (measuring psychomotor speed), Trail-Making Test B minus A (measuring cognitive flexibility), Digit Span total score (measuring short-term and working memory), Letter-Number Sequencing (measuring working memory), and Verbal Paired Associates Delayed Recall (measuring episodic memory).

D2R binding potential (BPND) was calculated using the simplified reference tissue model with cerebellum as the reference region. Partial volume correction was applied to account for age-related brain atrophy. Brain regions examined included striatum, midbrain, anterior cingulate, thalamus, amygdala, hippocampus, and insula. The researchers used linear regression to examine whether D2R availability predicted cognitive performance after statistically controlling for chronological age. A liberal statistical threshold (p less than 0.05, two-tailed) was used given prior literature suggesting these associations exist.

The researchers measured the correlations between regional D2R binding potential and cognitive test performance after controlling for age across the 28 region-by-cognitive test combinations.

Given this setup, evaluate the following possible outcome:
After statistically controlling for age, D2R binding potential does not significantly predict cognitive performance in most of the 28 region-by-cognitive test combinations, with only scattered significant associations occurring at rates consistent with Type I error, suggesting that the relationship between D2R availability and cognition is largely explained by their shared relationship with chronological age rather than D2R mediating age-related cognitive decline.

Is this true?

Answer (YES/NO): YES